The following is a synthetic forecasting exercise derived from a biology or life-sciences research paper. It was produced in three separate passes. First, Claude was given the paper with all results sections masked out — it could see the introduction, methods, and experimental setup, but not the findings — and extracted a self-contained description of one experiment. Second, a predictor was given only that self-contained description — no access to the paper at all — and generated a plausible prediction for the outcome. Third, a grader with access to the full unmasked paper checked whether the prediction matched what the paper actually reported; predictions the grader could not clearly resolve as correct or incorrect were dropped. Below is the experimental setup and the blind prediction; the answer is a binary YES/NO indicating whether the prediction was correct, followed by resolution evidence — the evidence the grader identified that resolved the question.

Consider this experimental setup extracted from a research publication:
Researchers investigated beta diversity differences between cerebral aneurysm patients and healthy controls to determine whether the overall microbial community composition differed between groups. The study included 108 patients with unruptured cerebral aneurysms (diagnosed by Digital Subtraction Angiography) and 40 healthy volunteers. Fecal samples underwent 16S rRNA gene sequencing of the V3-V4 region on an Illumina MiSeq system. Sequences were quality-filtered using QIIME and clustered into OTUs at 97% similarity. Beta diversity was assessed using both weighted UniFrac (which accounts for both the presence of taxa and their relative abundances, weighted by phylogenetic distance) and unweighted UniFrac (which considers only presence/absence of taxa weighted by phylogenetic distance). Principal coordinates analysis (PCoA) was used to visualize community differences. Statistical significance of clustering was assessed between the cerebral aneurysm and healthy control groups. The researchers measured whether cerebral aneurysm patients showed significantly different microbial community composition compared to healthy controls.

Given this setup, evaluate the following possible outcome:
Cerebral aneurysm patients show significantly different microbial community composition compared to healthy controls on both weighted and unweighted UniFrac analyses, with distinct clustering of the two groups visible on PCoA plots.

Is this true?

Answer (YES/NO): NO